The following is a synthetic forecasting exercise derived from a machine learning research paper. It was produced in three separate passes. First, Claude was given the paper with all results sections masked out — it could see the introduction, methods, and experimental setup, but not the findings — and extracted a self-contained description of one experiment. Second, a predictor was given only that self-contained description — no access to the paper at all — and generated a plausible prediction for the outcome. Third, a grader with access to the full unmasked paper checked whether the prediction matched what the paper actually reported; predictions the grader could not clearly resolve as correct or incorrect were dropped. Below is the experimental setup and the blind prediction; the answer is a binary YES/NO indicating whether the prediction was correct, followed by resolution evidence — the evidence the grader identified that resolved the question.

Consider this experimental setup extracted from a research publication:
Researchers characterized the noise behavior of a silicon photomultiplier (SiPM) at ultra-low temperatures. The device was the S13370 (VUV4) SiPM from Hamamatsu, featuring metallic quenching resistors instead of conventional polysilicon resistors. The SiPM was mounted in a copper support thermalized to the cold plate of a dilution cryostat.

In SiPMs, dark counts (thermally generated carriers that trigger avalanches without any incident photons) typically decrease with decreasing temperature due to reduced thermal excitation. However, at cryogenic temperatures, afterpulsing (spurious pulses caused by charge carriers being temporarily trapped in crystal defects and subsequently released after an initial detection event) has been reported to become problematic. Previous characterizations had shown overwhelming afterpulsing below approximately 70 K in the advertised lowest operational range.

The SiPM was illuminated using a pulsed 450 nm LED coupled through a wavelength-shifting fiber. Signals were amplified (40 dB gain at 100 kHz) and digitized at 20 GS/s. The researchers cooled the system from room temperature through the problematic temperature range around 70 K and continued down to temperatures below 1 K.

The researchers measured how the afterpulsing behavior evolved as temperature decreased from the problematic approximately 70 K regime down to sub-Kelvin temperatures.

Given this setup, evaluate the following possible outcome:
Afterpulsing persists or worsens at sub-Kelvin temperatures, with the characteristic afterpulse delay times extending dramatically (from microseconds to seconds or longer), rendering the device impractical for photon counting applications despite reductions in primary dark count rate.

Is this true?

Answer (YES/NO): NO